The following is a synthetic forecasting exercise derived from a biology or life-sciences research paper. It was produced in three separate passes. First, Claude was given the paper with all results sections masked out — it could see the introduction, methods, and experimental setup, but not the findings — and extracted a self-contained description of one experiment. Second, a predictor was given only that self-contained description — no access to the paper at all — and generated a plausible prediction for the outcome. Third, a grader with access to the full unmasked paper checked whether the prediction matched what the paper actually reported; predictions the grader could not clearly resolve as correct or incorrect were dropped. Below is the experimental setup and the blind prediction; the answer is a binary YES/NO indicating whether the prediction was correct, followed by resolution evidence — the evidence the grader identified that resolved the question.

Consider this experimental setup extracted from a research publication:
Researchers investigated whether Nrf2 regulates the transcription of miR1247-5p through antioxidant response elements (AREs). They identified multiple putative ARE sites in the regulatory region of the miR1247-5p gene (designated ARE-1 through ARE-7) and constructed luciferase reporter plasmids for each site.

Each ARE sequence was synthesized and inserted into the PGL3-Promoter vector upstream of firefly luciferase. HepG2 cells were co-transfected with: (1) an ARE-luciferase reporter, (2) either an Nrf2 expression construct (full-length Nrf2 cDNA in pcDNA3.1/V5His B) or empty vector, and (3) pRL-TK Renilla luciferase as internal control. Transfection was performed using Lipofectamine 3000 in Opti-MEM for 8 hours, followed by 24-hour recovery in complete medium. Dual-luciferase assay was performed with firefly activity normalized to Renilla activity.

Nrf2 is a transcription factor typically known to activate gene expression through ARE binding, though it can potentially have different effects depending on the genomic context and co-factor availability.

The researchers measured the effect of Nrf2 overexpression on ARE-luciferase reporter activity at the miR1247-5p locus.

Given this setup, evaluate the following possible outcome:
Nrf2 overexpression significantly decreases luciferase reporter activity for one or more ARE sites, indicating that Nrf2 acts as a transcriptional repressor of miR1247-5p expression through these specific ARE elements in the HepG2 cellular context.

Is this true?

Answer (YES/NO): YES